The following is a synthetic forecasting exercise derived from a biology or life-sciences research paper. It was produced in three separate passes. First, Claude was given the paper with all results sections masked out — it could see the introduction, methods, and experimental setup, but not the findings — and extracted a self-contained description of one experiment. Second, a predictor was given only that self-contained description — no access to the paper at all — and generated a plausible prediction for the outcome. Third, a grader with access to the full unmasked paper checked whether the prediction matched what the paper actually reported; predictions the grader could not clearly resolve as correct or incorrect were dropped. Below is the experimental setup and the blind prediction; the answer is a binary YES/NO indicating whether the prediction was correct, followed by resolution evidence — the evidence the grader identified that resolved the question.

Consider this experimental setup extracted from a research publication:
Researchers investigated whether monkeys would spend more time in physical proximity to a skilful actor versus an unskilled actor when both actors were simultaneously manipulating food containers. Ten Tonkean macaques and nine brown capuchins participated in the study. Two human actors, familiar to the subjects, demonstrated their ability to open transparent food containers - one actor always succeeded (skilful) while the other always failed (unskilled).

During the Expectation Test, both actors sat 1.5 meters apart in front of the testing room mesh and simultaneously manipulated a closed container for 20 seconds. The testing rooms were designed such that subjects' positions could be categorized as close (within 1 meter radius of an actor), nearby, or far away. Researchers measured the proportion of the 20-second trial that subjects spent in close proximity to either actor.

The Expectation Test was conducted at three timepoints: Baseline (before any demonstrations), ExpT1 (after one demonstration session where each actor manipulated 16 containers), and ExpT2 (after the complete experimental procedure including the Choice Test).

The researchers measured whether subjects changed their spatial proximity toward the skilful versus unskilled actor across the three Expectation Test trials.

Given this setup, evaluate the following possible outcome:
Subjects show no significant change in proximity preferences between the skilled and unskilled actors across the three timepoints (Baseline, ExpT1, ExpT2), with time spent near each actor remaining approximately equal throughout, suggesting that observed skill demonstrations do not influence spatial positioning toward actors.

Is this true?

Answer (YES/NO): NO